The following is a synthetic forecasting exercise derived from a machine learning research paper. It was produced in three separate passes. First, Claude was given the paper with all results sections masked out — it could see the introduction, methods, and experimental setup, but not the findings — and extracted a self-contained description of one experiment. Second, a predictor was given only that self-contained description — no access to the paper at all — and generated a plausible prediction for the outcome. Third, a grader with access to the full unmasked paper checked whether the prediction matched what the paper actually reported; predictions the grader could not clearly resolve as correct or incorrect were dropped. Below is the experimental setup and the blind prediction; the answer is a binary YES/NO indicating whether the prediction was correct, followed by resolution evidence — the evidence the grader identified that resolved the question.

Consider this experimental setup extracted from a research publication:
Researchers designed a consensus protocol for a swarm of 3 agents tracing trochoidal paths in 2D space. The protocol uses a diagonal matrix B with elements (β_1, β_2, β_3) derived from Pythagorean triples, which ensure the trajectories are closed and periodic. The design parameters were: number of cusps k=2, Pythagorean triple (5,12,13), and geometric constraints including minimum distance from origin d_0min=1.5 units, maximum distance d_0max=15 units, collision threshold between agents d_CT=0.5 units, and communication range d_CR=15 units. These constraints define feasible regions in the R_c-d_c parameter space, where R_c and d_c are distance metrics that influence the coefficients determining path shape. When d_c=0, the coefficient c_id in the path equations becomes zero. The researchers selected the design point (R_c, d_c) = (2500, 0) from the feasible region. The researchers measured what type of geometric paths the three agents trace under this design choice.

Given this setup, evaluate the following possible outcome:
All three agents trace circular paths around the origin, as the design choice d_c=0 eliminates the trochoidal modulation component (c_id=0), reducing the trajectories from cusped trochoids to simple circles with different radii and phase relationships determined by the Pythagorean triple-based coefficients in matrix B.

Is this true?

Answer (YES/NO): YES